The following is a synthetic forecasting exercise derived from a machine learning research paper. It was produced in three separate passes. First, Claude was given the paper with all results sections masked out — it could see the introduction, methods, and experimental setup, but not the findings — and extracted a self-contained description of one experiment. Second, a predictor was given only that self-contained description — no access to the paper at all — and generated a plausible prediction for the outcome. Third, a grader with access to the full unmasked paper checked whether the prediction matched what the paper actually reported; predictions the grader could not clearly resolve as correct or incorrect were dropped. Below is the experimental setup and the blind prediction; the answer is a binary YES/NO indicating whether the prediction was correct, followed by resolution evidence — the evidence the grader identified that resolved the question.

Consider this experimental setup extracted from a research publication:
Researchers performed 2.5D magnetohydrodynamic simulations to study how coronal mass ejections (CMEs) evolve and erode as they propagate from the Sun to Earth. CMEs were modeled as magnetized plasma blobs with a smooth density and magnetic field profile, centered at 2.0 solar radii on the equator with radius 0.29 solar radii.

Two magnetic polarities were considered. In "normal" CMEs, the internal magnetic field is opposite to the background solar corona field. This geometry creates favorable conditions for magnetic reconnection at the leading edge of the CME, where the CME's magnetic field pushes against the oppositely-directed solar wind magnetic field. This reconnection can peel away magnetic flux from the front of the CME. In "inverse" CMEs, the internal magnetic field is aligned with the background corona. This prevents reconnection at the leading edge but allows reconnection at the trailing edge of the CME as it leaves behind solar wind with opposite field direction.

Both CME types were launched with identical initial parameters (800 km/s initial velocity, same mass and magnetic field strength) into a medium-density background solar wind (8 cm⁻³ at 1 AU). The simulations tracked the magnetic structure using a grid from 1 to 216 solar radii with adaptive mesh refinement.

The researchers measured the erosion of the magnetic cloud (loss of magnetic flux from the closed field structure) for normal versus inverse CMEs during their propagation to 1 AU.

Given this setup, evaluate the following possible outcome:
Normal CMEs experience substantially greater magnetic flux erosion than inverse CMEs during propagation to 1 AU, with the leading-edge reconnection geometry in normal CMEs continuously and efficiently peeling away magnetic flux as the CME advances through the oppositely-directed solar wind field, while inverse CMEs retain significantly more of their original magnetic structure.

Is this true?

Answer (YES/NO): YES